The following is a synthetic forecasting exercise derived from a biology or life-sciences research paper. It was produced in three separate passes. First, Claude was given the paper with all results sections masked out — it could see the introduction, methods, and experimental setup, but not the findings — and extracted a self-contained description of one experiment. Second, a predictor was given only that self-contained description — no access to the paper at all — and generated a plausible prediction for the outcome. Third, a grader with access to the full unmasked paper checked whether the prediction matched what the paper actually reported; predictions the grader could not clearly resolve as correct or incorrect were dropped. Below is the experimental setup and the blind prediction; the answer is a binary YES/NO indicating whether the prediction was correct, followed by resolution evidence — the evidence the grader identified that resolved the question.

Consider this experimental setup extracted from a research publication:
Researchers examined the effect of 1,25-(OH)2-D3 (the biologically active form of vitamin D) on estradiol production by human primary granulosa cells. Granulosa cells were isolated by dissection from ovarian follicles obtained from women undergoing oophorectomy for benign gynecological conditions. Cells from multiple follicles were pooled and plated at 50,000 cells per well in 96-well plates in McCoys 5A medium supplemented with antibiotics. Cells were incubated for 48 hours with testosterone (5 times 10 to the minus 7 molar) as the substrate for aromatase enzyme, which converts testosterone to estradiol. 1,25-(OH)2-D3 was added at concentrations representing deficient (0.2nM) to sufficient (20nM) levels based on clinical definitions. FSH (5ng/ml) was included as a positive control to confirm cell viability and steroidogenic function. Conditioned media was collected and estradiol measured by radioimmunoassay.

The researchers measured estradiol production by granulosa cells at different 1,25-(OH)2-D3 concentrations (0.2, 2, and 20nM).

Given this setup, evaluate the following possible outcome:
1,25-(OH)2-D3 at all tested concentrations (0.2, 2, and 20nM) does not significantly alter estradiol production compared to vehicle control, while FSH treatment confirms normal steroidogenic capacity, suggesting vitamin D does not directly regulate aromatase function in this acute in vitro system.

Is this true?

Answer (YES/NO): YES